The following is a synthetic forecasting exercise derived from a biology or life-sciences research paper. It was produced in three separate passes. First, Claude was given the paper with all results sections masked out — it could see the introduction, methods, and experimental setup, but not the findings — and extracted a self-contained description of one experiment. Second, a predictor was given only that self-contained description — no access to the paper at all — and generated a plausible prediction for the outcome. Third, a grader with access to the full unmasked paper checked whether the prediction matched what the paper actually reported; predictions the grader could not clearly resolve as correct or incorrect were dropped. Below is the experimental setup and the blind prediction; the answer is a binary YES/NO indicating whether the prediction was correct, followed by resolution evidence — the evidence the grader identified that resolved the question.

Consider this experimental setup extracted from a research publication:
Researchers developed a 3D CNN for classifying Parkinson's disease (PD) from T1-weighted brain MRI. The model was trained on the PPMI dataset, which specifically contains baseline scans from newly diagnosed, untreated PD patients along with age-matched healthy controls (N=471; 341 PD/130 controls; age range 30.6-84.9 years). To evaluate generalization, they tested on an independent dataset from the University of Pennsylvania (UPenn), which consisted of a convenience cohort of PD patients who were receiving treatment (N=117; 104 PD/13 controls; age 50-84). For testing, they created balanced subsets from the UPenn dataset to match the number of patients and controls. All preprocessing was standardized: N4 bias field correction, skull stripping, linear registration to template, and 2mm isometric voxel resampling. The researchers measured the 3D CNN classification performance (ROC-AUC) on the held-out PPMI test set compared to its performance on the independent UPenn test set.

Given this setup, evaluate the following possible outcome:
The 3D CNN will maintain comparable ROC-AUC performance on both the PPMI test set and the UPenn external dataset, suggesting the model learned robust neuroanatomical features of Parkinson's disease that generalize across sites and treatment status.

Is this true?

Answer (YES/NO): NO